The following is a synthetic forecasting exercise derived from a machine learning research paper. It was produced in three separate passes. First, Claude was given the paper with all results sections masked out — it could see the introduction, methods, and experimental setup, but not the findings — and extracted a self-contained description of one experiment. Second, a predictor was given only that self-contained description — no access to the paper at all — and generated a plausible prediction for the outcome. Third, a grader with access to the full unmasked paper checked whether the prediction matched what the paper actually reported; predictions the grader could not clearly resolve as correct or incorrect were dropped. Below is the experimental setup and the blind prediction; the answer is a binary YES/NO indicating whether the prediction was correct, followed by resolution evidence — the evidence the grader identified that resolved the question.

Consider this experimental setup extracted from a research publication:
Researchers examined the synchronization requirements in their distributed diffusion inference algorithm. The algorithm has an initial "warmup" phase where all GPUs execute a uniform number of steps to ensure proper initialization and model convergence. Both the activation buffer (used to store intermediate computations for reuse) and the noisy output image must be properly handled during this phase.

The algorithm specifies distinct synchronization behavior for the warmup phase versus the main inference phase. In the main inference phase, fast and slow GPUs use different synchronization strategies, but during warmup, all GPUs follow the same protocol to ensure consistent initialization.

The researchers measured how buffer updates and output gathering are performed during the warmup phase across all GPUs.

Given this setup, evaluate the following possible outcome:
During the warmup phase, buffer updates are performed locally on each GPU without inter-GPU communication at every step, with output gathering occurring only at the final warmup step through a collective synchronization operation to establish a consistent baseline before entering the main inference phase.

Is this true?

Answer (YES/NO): NO